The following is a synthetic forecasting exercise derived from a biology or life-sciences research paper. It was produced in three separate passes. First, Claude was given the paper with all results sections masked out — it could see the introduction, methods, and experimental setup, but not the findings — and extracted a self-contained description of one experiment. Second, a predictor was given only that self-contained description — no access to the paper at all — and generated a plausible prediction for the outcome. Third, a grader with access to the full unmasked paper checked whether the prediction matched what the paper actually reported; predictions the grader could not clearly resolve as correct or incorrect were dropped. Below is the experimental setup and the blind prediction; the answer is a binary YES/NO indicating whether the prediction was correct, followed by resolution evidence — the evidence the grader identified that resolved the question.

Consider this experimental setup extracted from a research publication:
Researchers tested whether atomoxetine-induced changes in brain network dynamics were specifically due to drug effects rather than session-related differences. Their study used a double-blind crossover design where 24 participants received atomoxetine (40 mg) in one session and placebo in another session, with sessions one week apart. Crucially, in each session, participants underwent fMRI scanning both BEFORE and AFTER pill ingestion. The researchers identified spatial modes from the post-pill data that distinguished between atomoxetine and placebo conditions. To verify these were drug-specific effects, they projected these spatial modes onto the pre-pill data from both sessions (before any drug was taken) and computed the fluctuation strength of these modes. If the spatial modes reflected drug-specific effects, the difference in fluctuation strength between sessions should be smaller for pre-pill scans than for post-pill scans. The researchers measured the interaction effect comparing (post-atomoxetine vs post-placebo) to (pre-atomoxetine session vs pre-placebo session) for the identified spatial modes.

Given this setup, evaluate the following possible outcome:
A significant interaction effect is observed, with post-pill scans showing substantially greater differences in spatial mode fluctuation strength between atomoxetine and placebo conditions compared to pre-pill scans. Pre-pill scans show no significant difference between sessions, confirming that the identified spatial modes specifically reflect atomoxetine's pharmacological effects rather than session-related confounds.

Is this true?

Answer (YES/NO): YES